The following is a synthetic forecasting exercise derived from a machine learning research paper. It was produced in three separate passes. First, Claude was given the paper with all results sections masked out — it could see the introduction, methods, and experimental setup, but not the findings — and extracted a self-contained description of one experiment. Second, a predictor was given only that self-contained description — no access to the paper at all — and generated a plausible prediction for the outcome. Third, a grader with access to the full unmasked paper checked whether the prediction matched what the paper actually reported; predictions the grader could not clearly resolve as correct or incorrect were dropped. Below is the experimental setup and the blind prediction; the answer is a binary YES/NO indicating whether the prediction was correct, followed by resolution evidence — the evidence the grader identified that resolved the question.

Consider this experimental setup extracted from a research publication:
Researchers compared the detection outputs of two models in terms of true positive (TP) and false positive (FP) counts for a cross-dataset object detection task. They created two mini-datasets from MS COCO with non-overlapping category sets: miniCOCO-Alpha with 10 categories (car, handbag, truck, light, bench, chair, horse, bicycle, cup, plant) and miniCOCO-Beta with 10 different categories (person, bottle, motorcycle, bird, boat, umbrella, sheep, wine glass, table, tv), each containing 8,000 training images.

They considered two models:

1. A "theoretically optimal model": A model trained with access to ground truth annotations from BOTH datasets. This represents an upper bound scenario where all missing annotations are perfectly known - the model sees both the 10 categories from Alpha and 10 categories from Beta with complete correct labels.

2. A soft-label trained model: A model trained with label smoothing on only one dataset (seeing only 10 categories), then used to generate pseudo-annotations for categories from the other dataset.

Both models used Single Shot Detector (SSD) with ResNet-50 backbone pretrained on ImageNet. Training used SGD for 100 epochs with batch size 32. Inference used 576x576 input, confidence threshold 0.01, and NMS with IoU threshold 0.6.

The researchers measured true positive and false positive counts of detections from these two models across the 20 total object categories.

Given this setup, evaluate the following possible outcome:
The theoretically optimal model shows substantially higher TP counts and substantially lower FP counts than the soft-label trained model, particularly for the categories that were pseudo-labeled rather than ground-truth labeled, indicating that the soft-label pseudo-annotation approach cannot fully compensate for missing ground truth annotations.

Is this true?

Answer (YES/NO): NO